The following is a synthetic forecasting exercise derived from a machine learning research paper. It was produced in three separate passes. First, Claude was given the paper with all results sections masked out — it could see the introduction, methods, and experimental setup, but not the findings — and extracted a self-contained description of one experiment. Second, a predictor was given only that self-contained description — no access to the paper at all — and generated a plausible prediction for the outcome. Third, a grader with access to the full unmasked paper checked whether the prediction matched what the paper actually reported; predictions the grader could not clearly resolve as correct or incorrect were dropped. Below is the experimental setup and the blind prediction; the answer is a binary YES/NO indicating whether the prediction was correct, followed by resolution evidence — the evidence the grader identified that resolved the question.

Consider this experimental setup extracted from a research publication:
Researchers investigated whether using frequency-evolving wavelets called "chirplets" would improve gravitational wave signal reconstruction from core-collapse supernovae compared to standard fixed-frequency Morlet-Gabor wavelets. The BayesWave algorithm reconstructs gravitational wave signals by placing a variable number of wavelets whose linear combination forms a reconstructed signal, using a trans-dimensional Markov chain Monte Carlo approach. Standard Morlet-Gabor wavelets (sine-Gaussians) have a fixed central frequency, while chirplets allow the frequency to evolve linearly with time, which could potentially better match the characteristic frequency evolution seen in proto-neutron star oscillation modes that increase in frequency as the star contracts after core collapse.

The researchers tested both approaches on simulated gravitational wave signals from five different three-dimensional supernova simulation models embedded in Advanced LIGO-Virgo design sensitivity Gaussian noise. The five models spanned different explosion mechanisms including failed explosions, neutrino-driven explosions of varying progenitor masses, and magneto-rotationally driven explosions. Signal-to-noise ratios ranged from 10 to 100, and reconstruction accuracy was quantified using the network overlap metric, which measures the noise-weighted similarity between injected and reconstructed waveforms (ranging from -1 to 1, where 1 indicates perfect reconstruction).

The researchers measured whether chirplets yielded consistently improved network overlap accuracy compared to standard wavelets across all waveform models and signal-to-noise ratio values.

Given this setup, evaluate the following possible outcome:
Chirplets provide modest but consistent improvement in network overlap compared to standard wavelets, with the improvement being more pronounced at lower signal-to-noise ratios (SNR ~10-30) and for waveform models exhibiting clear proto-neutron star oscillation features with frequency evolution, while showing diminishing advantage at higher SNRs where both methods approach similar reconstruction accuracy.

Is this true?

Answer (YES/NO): NO